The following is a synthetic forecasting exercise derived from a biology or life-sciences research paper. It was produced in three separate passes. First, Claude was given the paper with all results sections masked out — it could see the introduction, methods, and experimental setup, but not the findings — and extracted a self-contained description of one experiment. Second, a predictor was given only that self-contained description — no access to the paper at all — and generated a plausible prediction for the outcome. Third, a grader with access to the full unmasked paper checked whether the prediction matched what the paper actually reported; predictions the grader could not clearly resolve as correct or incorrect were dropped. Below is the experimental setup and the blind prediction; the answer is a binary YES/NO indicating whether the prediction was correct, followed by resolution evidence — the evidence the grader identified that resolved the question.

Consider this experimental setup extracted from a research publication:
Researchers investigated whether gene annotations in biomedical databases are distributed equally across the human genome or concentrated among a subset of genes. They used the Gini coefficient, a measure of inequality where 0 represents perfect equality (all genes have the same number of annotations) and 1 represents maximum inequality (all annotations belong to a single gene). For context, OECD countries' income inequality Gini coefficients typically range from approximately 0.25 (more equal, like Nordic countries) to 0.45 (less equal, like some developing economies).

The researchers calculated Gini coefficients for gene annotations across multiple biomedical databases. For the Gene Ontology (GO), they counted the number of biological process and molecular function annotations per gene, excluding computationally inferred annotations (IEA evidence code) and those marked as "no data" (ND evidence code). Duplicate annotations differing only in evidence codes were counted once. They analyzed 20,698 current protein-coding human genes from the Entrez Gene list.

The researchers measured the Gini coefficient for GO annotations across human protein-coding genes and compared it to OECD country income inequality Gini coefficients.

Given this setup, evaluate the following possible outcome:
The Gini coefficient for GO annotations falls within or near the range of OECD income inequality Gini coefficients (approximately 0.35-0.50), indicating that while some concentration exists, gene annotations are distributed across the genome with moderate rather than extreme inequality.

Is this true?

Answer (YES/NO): YES